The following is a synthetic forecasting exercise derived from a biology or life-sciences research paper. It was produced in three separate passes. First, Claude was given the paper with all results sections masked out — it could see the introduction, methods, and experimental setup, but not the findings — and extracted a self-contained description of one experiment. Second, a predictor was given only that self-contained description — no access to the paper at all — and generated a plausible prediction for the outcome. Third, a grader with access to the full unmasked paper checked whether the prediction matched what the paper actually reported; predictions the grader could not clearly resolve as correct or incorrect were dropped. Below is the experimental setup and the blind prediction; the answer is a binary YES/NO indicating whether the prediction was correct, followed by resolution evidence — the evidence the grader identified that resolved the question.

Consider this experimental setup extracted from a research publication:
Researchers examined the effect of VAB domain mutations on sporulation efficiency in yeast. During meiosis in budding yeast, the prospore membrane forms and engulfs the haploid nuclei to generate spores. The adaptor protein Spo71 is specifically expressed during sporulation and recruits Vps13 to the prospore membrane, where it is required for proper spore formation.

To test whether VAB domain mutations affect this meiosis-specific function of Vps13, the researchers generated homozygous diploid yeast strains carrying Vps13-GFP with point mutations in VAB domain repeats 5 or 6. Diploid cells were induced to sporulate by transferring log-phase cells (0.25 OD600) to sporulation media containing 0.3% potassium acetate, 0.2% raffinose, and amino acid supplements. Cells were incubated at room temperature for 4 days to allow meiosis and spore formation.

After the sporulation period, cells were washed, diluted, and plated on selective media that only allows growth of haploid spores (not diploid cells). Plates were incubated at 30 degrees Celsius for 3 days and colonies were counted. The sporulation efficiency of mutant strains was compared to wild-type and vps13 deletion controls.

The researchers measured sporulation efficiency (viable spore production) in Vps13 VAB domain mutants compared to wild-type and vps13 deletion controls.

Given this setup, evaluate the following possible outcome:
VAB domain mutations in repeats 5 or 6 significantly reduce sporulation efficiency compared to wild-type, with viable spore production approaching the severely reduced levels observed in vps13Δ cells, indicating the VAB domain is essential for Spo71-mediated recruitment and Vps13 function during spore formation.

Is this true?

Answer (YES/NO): NO